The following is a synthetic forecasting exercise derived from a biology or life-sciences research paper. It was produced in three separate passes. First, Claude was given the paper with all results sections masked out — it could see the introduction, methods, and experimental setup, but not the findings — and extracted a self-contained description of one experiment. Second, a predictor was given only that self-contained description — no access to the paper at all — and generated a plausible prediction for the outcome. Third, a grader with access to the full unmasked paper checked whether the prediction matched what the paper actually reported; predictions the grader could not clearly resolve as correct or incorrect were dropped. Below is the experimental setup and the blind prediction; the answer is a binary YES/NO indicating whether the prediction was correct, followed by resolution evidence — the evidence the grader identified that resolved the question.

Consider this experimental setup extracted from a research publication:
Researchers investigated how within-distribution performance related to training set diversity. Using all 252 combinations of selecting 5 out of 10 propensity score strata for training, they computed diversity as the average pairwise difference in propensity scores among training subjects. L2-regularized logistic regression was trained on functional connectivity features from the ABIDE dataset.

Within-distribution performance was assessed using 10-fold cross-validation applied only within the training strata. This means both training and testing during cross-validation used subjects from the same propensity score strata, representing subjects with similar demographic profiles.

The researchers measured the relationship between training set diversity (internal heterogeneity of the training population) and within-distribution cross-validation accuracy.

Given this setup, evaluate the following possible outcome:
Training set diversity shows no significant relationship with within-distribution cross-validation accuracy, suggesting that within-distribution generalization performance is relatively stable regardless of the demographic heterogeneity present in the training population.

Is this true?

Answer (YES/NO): NO